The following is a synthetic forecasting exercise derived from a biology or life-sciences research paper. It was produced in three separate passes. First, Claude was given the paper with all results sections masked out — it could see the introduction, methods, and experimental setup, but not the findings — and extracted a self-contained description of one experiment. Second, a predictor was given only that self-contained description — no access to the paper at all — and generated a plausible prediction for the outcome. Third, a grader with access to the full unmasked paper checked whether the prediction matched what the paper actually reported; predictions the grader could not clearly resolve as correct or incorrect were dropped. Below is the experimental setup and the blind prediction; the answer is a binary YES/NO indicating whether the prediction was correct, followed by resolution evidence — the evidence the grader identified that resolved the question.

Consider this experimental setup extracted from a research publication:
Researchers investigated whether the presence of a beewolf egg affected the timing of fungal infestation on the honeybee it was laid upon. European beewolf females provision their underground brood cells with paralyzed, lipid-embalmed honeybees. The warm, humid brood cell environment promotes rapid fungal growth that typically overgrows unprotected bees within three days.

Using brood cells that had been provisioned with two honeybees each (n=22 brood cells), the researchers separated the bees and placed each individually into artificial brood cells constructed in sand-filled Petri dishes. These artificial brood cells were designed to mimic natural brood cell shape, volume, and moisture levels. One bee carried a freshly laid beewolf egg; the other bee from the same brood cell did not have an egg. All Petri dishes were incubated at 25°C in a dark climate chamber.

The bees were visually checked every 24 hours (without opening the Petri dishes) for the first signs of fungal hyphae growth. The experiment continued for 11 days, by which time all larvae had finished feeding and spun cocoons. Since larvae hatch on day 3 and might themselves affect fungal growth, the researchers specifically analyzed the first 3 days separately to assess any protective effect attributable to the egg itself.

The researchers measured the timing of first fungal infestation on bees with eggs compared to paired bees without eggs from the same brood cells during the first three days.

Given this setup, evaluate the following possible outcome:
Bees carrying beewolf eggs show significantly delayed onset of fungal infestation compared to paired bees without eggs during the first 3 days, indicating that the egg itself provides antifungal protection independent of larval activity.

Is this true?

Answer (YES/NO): YES